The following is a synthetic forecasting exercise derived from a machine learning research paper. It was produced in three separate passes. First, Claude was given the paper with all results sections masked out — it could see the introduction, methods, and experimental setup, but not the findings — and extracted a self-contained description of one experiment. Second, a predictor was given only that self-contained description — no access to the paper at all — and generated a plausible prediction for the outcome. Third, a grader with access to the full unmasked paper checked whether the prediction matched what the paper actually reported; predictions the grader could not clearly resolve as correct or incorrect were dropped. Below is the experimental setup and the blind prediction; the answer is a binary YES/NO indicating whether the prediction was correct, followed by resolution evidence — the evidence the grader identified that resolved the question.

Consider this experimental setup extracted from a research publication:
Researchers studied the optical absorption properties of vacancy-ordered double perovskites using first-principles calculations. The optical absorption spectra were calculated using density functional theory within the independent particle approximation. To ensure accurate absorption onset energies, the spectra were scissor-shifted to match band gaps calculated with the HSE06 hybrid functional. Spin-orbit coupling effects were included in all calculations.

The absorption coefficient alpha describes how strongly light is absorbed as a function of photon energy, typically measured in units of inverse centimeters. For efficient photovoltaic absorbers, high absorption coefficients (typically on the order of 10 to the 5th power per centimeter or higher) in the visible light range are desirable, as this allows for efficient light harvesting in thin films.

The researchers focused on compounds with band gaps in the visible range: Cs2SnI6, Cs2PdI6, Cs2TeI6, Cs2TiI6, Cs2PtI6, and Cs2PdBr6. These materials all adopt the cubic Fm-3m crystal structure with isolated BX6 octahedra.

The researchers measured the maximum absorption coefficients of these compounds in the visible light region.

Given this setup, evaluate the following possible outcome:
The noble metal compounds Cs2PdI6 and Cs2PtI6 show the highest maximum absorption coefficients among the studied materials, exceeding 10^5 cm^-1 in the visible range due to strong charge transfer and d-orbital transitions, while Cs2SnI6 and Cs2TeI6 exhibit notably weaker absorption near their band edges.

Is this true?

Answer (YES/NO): NO